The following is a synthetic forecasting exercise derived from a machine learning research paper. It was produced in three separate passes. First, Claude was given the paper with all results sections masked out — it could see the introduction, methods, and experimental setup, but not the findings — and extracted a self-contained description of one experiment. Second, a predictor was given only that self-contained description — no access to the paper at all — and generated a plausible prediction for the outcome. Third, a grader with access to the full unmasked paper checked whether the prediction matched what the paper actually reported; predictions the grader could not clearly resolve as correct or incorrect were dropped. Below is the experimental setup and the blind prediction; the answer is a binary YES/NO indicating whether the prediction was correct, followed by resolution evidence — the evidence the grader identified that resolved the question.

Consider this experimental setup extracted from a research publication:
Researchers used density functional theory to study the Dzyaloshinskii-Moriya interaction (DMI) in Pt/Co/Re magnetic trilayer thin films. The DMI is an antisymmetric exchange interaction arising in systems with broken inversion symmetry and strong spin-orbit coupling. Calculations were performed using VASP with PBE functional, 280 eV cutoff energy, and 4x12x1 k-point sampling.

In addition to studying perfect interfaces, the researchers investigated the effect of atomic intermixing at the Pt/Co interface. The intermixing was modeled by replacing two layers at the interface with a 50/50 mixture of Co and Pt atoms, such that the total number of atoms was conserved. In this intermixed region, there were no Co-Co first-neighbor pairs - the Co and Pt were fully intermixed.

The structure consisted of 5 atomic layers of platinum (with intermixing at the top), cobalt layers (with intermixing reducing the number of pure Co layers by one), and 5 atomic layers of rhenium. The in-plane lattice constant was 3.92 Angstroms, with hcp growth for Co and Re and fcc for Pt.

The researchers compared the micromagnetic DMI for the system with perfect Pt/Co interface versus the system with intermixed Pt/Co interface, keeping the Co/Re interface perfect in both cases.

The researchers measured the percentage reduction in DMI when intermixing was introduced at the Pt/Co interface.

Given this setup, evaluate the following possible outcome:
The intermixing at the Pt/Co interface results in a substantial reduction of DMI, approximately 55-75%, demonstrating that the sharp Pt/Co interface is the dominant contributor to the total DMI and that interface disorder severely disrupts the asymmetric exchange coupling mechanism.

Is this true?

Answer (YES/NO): NO